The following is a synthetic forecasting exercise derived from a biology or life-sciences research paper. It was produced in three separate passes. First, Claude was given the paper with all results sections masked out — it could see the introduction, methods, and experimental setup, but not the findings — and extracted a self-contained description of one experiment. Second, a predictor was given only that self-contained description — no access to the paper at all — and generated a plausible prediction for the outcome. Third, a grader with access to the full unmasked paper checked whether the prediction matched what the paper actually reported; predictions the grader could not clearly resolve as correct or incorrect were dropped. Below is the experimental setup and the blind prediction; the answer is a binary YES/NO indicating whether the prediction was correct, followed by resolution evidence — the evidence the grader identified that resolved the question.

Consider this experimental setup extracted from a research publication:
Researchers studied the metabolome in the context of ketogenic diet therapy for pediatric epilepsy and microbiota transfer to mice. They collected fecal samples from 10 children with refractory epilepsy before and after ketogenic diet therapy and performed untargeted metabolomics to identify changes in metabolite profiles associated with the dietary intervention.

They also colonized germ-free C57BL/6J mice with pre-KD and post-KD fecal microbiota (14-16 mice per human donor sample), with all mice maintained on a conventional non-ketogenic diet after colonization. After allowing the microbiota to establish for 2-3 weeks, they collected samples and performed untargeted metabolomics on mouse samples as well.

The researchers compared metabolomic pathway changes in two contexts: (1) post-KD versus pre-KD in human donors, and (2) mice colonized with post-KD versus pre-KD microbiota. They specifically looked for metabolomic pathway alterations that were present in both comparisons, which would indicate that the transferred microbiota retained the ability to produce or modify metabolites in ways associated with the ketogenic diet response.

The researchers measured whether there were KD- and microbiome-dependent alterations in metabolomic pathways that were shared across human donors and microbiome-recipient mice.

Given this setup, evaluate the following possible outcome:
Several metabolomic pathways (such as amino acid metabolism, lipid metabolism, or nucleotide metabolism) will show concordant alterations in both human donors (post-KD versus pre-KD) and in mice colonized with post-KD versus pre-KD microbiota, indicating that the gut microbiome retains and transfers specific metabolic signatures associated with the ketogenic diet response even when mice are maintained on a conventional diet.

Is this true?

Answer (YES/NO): YES